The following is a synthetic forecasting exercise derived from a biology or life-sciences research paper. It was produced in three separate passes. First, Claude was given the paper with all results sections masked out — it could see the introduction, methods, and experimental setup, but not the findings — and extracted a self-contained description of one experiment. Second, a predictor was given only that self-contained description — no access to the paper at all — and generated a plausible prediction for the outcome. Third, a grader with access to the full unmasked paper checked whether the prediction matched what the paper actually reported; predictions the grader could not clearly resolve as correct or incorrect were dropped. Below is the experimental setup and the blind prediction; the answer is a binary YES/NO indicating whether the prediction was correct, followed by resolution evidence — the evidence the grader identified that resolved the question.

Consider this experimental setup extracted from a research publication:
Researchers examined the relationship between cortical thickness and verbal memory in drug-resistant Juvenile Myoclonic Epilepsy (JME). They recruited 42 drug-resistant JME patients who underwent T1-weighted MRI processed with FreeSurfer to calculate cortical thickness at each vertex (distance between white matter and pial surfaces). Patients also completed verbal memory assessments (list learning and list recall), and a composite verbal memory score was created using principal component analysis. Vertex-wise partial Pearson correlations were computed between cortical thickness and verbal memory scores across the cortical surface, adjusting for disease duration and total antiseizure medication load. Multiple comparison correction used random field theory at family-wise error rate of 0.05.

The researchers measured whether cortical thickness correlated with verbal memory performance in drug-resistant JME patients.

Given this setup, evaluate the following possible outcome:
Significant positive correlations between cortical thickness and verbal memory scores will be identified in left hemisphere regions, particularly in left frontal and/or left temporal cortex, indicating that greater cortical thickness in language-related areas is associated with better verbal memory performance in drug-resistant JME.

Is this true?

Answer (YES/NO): NO